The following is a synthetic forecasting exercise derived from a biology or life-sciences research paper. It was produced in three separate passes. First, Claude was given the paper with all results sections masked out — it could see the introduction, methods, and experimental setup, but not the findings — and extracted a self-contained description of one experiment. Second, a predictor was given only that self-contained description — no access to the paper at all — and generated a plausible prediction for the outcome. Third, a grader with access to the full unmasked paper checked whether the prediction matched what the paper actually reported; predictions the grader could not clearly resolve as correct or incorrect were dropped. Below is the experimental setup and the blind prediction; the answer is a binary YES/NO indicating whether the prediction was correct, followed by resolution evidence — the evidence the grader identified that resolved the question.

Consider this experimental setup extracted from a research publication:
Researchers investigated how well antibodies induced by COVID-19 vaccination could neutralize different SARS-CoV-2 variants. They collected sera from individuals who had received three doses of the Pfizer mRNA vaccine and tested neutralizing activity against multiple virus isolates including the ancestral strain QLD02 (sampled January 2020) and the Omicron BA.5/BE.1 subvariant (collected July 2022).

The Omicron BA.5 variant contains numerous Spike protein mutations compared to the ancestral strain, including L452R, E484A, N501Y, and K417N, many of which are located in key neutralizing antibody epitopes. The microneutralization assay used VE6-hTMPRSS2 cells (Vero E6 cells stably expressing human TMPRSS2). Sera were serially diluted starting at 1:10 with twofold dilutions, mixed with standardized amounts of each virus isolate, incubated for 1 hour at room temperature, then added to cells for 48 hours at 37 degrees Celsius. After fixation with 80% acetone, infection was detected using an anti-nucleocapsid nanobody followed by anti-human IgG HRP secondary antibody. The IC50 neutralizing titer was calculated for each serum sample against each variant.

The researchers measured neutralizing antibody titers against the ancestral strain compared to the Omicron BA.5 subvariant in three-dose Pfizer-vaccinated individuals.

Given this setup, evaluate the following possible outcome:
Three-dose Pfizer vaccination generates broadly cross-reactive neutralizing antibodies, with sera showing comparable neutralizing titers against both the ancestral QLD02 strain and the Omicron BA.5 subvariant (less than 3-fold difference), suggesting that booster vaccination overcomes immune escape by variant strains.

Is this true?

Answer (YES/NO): YES